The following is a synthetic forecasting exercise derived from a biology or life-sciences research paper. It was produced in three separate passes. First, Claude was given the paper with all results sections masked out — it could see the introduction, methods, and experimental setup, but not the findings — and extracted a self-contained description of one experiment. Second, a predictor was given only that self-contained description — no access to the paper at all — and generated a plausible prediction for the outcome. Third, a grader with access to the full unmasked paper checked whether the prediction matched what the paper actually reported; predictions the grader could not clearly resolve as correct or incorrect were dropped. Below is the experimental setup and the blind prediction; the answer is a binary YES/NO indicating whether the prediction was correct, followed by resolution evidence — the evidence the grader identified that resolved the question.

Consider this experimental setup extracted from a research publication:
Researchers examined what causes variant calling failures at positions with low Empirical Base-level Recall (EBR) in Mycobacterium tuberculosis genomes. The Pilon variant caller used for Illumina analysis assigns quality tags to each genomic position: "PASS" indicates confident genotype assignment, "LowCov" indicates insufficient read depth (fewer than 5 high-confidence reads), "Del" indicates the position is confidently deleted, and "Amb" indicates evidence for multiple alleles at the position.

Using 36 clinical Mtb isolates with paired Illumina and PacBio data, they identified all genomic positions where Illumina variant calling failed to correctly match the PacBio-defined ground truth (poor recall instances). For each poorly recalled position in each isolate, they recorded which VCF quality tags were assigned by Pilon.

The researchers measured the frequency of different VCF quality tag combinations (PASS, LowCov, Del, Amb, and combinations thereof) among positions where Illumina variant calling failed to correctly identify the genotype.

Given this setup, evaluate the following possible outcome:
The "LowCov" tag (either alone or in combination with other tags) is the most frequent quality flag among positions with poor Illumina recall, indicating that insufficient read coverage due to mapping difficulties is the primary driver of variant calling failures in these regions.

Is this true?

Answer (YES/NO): YES